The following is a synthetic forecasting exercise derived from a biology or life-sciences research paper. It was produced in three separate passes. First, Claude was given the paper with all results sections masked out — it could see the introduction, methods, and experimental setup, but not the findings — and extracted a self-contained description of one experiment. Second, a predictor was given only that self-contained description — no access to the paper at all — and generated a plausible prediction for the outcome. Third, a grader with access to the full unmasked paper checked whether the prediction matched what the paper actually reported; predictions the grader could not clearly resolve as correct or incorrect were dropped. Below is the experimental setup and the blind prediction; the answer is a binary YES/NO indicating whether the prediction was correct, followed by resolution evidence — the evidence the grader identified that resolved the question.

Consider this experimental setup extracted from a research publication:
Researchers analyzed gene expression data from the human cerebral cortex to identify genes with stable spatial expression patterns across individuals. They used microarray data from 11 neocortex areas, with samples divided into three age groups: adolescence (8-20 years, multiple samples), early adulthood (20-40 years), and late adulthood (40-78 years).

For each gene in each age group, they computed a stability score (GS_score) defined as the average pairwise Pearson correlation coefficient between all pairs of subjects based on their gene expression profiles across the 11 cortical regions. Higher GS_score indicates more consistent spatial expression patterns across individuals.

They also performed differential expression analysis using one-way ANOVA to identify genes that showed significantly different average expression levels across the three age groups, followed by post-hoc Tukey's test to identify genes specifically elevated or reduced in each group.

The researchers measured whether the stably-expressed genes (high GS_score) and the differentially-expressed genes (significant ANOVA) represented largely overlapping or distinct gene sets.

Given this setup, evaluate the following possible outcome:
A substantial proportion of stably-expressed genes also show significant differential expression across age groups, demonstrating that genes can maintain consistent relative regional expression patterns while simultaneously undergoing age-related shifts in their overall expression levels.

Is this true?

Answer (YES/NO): NO